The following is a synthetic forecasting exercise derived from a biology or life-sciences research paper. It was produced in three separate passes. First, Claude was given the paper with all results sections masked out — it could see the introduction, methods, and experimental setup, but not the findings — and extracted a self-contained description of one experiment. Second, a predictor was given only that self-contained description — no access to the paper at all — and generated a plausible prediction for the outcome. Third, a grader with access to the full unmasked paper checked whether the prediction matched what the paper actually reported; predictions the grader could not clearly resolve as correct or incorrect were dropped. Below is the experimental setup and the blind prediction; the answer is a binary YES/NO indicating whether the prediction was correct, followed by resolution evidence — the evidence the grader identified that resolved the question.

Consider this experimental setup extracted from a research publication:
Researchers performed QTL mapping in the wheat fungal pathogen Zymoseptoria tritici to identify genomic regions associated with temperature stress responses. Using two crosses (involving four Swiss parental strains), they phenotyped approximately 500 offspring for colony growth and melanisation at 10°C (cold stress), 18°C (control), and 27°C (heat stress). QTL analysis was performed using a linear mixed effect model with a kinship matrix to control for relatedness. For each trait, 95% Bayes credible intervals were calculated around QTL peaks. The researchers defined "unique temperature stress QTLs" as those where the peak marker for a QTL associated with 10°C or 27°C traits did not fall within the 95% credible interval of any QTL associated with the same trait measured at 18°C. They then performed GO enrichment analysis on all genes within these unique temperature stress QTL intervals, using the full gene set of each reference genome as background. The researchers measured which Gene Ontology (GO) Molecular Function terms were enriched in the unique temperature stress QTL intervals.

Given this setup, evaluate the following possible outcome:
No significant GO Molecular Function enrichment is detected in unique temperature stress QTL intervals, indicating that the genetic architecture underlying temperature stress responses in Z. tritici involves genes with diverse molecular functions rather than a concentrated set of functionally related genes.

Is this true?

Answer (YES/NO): NO